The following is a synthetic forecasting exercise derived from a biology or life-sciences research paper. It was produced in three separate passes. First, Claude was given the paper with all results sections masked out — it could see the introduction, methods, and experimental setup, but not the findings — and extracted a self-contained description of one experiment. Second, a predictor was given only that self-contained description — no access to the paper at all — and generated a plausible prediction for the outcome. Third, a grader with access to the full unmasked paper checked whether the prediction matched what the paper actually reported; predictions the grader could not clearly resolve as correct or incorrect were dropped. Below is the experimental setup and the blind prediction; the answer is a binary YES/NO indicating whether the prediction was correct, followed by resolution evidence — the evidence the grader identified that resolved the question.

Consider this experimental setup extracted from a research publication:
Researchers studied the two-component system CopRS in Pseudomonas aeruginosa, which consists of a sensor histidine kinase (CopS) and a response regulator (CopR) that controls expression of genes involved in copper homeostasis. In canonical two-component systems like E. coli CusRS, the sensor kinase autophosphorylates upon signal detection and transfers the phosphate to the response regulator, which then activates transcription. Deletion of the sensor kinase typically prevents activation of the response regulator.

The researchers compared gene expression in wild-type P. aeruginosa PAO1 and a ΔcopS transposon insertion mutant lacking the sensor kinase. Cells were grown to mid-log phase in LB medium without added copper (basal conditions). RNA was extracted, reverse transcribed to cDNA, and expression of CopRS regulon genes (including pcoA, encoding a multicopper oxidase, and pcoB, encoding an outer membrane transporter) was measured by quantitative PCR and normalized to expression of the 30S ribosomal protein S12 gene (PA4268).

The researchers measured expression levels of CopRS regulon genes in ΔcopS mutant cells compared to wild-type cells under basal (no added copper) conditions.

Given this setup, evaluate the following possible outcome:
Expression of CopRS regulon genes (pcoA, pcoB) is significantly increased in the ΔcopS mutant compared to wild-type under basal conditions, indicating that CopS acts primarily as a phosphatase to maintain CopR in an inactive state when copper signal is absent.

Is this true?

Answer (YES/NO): YES